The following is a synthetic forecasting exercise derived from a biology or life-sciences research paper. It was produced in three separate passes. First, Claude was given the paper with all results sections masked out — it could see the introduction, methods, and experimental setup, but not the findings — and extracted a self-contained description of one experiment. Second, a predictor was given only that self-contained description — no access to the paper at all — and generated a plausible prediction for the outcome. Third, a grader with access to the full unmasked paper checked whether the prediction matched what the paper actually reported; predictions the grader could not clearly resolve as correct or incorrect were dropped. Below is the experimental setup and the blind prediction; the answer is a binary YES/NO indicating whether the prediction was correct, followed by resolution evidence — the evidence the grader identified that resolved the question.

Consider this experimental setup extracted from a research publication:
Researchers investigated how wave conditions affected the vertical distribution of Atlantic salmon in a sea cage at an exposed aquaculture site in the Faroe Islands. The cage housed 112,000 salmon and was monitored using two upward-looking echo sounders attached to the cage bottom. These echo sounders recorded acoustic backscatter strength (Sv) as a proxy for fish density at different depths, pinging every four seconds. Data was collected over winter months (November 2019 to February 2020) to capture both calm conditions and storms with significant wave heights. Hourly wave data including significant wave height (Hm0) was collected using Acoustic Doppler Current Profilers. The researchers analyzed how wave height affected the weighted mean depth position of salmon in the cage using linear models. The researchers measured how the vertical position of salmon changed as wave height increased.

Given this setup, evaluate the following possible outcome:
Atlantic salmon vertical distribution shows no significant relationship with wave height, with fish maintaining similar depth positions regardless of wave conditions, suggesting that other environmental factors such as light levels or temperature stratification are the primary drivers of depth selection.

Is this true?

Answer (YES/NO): NO